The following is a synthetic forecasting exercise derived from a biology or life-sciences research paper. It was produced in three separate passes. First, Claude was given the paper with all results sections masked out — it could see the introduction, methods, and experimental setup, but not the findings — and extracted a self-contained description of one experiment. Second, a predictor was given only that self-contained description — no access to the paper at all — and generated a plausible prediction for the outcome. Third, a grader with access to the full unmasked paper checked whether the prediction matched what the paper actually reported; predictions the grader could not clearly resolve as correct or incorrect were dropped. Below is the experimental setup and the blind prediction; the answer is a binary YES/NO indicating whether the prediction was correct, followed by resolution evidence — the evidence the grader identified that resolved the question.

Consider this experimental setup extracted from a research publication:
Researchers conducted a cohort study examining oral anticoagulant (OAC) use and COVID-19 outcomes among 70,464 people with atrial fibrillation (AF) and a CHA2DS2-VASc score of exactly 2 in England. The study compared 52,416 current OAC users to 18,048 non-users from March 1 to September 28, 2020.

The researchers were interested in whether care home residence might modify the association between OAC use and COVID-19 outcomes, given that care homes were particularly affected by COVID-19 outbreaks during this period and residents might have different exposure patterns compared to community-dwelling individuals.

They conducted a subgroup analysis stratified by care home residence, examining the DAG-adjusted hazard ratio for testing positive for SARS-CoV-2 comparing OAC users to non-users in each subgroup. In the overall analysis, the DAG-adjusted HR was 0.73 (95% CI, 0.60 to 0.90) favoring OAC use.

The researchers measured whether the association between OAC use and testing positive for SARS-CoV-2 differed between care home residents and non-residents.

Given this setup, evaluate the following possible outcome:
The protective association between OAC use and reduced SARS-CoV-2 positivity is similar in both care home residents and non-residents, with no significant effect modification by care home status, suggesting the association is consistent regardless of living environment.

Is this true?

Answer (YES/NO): NO